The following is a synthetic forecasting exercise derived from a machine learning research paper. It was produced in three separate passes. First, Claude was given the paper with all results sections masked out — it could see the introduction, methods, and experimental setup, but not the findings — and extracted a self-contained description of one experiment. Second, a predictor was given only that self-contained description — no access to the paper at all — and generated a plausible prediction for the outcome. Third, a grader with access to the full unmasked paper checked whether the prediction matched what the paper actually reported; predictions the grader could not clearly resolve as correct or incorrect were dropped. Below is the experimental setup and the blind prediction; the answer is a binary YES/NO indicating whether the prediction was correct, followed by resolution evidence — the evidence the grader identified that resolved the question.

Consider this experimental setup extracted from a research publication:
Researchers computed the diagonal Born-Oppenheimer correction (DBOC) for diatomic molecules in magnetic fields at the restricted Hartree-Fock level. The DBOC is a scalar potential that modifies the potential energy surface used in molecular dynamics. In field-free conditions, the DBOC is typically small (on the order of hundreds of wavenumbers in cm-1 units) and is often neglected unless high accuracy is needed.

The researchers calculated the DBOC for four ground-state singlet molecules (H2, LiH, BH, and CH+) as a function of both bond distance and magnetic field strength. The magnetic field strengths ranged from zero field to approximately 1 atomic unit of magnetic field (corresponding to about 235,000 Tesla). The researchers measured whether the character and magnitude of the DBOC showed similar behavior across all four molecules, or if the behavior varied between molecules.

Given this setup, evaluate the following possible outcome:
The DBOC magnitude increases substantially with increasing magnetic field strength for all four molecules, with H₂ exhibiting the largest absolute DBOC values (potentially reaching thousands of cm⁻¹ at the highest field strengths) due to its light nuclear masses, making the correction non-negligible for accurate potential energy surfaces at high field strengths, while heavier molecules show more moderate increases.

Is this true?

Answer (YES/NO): NO